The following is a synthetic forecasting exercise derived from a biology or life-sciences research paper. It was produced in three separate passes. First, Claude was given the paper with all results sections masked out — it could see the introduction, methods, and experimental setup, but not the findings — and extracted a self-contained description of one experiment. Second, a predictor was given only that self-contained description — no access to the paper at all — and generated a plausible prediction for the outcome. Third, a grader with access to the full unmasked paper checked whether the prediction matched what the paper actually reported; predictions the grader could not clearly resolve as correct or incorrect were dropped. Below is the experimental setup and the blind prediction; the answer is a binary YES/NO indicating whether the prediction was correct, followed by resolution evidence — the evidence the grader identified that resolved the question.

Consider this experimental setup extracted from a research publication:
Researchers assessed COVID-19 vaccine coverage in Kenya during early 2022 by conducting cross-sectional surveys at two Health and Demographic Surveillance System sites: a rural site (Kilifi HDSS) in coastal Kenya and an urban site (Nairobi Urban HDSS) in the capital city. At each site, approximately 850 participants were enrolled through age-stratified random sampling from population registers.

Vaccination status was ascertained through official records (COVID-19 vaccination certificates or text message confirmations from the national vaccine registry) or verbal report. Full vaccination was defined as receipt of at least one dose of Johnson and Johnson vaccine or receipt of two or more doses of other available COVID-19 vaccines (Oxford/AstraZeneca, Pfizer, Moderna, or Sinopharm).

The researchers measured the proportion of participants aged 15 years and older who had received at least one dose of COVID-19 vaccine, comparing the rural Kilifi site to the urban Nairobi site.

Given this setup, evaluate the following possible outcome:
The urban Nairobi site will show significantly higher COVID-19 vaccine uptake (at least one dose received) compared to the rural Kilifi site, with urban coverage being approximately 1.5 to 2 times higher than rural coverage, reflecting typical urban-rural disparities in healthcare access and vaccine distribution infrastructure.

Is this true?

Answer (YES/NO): NO